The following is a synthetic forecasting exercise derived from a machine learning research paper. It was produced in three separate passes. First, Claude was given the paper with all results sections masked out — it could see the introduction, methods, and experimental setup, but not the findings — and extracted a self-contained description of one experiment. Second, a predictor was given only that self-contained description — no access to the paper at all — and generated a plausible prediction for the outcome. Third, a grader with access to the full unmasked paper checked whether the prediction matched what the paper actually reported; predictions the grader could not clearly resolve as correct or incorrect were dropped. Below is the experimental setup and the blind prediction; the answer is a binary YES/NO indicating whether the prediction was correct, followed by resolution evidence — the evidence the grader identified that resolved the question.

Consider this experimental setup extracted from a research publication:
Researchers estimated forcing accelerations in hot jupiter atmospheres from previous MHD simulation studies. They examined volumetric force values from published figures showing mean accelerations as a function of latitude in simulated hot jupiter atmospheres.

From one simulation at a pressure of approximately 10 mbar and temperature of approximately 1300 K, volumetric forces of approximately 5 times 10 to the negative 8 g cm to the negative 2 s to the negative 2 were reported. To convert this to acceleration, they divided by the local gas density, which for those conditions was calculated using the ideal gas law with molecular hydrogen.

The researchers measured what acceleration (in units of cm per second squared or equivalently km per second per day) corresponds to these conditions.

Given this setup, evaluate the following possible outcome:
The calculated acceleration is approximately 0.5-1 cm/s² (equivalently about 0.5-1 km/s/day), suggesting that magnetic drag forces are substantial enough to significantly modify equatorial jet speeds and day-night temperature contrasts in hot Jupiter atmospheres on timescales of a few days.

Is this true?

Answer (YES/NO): NO